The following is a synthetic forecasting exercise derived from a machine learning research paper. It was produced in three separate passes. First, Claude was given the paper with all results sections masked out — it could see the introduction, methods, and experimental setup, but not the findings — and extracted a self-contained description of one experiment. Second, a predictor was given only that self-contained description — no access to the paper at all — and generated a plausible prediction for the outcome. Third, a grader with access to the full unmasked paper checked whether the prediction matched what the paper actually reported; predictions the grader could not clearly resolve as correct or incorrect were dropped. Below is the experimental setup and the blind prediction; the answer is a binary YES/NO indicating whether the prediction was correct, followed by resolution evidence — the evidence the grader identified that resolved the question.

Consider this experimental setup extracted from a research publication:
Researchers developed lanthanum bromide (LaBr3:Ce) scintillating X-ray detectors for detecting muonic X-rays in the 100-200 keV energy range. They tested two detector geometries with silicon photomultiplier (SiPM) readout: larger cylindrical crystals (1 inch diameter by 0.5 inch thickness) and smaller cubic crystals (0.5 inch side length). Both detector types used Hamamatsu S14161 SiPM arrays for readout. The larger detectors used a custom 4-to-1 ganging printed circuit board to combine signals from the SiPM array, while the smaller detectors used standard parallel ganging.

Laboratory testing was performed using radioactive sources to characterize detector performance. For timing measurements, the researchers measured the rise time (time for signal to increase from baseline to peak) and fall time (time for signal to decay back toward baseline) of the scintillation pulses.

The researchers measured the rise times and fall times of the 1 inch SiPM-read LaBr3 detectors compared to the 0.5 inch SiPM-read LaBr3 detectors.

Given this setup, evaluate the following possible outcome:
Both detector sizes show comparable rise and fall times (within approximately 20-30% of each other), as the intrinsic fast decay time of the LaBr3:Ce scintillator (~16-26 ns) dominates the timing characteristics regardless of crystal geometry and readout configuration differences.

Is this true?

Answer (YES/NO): NO